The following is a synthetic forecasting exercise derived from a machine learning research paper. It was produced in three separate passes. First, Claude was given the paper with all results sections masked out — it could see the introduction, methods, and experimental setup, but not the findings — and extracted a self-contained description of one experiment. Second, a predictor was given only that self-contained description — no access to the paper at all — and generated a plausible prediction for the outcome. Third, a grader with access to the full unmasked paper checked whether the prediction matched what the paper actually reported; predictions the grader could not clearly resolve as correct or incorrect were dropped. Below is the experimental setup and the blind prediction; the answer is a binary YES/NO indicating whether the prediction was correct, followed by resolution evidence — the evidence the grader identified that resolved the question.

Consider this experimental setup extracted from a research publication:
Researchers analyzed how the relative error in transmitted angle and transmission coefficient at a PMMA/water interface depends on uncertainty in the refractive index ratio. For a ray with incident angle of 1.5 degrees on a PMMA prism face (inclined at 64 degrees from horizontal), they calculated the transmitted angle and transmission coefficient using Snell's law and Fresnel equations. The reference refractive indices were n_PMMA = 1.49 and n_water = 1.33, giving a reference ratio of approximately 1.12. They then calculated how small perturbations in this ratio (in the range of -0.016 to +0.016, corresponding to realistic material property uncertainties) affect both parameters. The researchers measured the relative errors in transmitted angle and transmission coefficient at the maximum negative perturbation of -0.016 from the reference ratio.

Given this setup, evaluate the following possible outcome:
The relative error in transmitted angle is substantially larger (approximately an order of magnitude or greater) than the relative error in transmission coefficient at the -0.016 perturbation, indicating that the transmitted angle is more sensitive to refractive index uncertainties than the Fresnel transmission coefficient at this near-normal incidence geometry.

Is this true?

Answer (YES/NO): NO